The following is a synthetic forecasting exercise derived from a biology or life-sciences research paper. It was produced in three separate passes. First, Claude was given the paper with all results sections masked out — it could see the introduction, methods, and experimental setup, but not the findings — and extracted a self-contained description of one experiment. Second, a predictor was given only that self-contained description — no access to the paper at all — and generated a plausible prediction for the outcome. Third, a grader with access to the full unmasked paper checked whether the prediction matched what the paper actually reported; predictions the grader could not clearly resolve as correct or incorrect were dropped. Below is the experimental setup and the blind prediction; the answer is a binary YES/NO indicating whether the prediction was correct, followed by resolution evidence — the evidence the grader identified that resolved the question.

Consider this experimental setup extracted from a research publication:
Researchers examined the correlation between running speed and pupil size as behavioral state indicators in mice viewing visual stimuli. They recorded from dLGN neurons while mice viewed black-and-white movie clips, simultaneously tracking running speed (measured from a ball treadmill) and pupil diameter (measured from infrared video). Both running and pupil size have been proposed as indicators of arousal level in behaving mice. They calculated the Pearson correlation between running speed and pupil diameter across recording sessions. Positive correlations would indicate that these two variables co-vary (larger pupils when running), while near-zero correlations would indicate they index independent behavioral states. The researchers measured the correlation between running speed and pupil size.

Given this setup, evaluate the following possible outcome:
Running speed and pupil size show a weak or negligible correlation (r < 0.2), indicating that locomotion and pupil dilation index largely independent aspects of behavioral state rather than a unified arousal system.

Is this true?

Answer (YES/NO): NO